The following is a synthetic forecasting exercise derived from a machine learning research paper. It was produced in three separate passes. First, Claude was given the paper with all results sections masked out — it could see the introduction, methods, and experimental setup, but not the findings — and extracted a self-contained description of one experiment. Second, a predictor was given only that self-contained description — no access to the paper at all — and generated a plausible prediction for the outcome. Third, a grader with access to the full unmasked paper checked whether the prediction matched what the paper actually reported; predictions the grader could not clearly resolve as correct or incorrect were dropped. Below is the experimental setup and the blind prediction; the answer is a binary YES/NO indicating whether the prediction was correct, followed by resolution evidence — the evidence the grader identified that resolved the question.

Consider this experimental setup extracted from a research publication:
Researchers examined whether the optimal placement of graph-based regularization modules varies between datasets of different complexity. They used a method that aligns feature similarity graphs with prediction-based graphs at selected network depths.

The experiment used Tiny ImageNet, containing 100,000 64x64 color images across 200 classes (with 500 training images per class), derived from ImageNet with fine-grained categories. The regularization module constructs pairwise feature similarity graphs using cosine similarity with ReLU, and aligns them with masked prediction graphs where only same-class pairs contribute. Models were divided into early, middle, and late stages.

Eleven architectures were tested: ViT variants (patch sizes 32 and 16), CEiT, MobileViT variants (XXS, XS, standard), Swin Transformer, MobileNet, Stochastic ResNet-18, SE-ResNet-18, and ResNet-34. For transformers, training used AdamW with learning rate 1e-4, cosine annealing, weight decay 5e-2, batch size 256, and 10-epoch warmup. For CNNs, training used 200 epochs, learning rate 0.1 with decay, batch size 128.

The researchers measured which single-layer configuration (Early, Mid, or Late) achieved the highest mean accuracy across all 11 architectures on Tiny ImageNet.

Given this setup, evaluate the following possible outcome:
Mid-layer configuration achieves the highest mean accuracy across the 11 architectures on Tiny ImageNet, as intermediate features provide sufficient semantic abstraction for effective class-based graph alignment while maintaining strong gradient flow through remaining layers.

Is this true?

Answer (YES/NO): NO